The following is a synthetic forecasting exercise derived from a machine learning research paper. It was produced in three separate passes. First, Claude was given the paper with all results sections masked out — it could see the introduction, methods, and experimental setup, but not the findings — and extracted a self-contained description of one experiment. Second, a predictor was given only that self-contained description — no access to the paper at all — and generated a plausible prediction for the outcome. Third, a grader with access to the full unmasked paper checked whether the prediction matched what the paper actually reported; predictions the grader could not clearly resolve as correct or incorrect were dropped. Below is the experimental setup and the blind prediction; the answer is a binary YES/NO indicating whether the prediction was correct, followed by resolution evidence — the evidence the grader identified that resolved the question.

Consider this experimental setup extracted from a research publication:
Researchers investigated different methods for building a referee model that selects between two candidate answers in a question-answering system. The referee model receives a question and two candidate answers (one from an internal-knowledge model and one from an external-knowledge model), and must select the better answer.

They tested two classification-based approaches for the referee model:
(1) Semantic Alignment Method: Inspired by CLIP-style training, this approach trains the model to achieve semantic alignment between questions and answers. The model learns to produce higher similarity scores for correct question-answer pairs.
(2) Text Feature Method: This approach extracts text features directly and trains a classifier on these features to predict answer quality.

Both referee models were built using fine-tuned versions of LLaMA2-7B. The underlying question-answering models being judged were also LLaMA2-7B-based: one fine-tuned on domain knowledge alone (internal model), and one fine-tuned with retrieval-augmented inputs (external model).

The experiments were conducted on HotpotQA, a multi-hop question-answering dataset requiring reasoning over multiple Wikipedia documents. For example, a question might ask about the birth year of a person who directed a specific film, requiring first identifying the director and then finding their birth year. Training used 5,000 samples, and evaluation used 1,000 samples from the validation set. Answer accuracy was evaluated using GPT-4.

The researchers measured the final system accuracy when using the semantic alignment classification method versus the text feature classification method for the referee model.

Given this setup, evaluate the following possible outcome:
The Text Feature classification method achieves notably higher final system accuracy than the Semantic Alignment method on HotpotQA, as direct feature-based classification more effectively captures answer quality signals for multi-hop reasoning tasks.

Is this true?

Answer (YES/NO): NO